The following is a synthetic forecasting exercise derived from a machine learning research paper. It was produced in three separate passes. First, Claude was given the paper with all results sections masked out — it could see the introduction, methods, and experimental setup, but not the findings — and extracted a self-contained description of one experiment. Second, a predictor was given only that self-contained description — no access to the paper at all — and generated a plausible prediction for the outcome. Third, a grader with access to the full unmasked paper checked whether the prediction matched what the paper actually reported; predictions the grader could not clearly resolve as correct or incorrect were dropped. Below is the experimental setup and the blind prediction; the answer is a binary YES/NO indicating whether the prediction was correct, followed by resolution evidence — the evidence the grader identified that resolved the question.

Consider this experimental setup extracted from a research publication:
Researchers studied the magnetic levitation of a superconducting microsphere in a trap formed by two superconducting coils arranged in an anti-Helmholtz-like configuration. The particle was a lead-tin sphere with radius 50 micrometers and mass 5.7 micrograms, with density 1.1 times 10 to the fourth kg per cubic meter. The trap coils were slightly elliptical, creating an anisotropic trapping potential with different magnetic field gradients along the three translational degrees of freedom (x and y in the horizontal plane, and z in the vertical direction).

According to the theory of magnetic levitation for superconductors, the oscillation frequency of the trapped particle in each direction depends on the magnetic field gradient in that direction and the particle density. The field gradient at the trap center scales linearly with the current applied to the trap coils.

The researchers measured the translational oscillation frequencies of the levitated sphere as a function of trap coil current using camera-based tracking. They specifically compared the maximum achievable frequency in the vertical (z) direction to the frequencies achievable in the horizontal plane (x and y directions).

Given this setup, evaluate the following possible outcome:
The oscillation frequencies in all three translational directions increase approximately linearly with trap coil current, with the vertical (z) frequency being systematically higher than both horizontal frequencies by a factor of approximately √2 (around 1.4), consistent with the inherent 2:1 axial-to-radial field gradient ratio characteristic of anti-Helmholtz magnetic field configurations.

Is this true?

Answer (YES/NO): NO